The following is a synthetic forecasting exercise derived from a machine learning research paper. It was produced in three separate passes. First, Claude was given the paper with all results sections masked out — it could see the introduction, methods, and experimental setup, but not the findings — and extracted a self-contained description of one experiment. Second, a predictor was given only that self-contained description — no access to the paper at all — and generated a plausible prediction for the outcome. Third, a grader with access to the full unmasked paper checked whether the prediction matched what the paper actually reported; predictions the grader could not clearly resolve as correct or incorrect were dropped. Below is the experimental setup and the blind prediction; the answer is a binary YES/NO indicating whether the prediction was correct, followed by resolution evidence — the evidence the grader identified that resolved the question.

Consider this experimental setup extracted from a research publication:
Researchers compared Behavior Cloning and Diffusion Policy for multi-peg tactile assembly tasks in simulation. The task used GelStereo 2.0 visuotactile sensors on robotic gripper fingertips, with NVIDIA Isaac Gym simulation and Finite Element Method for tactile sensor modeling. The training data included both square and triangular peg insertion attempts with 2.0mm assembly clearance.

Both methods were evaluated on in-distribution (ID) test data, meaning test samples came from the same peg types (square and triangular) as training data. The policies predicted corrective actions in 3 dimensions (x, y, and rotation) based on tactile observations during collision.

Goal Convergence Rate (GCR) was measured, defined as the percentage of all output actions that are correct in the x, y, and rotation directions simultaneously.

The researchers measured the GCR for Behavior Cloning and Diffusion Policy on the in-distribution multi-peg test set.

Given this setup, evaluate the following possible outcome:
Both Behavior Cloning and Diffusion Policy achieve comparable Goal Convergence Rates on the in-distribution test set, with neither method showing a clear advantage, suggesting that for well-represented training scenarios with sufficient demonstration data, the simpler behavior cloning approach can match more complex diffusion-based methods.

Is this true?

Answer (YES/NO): NO